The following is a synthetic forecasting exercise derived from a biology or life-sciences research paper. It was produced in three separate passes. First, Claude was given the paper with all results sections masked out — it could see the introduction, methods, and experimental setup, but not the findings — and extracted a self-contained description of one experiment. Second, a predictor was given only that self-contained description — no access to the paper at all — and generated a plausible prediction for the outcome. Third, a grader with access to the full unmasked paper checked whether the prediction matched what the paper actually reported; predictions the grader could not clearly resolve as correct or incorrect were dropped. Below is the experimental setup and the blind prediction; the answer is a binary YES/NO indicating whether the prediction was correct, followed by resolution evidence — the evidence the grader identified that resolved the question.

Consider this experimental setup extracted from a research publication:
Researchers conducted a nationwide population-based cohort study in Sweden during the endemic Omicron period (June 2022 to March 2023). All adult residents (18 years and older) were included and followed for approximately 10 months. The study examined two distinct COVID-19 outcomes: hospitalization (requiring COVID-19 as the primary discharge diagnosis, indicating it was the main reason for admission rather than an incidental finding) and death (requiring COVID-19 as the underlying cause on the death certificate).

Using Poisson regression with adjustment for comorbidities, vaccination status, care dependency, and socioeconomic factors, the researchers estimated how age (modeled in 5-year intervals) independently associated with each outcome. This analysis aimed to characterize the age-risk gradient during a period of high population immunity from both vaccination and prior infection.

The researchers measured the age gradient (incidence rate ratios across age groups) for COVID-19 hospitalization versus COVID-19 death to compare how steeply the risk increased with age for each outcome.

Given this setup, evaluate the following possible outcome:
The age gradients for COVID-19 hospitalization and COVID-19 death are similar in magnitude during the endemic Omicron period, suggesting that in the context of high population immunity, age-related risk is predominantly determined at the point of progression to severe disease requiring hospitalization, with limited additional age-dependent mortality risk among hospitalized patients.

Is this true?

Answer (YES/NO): NO